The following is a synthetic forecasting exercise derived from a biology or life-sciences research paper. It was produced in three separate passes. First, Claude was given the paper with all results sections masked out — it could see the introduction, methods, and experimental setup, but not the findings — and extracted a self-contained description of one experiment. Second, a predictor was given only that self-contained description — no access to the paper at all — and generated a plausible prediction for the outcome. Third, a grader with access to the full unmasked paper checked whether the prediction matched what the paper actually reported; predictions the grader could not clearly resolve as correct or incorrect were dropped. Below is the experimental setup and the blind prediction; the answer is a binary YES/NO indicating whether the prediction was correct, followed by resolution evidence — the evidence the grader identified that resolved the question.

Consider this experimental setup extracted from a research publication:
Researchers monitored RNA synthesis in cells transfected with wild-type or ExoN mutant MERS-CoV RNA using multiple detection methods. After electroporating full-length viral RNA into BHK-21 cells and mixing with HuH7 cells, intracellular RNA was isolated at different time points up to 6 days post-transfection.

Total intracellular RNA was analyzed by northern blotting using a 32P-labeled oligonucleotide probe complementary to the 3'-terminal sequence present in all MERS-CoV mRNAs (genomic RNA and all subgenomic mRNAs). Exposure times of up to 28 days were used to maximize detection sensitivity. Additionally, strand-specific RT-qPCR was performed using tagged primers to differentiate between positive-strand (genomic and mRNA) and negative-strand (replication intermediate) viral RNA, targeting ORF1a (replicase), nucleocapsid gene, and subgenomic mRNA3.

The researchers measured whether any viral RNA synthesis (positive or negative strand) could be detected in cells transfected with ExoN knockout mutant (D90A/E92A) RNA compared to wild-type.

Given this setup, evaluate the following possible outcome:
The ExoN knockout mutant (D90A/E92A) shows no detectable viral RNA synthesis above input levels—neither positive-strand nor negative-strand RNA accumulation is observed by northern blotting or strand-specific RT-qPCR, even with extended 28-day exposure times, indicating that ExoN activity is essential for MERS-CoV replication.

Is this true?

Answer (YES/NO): YES